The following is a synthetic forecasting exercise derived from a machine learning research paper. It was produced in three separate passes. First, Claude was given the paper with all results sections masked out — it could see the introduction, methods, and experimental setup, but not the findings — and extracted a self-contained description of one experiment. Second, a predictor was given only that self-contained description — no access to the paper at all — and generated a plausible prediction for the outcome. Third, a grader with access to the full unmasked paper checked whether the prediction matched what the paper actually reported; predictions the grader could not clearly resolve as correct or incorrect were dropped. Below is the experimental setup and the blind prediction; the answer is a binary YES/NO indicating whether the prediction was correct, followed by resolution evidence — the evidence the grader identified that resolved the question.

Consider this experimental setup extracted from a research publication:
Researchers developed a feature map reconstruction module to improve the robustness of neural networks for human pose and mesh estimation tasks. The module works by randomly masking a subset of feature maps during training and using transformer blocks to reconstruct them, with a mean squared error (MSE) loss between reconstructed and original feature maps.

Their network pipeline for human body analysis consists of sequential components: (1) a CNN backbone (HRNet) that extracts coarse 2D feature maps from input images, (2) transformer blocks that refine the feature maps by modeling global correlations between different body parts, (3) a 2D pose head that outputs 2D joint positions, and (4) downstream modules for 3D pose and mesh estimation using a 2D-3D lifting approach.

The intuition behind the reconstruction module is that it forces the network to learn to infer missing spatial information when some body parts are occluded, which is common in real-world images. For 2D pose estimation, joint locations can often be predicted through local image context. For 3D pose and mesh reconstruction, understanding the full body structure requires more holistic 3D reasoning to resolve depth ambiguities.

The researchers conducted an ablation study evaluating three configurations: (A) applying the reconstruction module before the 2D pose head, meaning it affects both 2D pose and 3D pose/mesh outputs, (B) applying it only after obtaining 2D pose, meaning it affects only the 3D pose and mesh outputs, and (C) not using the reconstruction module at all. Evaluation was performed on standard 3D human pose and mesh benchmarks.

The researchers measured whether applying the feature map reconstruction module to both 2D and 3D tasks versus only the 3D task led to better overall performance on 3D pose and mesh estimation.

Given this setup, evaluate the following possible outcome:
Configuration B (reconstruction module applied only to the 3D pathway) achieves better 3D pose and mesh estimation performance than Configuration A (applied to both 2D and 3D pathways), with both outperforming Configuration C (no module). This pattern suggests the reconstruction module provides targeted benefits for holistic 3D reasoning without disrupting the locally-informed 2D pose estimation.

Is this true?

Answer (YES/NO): YES